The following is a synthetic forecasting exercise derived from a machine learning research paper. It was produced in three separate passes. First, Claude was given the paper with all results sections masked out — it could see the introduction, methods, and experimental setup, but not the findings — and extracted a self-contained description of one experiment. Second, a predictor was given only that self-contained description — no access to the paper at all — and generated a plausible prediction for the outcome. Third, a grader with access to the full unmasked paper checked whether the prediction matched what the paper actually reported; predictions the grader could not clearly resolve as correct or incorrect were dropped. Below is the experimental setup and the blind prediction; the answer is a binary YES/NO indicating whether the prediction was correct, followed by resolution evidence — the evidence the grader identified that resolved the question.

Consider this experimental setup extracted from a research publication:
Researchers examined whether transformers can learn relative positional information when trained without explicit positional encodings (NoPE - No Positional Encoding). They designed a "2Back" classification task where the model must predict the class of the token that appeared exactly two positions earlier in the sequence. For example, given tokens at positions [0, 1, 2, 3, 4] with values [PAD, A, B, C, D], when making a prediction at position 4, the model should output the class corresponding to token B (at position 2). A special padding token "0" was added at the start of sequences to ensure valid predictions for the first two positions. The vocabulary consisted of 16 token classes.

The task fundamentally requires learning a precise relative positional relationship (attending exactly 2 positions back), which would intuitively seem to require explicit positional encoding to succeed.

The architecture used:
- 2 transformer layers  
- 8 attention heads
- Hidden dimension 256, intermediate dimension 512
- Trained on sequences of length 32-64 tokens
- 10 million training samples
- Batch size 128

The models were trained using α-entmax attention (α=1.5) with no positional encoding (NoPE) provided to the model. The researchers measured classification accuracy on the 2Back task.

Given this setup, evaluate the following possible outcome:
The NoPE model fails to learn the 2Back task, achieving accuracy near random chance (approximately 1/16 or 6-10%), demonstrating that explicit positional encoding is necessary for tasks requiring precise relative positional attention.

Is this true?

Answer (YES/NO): NO